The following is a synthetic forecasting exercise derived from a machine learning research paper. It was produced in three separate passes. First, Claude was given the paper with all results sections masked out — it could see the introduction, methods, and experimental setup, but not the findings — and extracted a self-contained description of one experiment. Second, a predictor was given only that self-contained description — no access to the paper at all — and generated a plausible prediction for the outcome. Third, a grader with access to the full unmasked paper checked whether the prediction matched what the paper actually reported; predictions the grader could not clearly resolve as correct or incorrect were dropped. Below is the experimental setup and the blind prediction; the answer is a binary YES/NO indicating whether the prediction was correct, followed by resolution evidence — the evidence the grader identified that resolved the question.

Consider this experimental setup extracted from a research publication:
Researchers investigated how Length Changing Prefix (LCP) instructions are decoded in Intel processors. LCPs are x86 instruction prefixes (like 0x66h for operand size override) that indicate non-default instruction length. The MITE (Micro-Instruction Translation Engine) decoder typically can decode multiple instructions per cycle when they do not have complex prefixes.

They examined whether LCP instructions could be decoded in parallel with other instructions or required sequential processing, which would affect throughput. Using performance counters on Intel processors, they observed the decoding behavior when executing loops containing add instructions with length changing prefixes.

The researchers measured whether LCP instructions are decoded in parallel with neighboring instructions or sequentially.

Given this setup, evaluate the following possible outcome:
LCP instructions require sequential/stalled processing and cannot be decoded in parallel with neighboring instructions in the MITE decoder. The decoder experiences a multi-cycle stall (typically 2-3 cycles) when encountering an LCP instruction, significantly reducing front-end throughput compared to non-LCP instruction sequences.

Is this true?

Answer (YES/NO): YES